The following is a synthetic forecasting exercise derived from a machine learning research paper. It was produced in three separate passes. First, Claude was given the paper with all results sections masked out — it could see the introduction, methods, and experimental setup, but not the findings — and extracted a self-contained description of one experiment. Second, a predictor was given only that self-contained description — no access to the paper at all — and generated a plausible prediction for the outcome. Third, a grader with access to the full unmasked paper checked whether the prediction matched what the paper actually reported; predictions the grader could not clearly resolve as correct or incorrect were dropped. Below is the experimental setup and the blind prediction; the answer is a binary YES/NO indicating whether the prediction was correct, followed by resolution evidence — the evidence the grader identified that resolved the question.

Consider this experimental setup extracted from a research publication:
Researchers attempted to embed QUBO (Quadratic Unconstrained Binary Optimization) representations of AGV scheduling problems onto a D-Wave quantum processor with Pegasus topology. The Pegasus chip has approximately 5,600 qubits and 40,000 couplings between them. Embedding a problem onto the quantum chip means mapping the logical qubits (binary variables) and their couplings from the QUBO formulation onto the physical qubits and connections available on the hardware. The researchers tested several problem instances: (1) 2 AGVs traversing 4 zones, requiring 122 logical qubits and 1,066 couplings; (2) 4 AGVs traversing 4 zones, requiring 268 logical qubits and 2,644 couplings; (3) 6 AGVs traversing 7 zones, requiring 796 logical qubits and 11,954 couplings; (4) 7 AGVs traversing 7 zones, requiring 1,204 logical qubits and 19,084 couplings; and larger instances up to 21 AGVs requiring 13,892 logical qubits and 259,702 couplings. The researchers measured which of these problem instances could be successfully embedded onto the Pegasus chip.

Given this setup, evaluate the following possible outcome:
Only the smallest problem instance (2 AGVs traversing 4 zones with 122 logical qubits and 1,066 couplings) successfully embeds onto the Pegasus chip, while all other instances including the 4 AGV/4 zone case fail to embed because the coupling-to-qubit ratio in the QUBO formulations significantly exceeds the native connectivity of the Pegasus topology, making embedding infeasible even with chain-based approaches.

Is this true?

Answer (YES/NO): NO